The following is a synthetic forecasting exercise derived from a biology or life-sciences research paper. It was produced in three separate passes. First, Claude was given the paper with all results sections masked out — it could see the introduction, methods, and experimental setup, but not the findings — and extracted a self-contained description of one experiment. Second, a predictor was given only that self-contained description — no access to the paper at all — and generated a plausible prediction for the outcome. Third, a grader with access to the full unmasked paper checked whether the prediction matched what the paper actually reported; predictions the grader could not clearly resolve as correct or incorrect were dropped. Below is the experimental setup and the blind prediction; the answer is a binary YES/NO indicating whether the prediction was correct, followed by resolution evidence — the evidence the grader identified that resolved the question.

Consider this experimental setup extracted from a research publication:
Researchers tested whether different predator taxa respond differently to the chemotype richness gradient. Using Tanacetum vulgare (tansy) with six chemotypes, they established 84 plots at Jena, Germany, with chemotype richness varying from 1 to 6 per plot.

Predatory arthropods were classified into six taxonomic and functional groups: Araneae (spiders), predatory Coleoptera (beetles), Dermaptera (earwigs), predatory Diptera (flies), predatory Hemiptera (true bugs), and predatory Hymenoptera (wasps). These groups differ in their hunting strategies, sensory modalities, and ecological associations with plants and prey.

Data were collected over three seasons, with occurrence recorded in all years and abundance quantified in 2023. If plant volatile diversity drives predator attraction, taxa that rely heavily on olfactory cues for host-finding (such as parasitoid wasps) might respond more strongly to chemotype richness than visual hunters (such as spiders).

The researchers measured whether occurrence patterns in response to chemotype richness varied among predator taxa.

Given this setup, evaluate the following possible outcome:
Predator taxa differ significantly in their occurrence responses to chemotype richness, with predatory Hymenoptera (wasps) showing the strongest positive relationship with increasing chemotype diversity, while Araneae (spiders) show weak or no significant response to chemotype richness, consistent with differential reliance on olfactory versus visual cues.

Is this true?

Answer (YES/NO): NO